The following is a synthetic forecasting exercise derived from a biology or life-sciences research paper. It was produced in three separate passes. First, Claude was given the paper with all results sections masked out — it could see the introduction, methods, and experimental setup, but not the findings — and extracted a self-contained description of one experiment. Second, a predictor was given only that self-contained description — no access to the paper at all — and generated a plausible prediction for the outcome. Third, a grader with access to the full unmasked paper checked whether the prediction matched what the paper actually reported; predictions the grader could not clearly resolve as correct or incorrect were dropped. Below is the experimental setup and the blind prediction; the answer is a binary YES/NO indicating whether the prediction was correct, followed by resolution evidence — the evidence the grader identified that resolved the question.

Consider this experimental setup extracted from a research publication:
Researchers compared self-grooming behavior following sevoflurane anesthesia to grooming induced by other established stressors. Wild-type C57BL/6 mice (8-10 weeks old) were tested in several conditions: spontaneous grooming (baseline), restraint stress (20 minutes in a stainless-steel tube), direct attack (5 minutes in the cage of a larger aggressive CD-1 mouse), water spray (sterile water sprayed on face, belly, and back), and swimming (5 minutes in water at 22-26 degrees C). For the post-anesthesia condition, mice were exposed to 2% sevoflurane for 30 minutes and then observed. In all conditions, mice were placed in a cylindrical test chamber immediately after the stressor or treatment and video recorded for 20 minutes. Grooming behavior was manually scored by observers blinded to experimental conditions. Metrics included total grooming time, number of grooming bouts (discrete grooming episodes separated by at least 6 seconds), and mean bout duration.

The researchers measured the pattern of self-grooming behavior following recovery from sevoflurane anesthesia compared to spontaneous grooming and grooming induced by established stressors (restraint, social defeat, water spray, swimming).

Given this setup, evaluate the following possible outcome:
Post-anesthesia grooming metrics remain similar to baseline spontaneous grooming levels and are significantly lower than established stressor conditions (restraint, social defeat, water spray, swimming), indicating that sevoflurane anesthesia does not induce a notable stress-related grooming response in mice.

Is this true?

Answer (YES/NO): NO